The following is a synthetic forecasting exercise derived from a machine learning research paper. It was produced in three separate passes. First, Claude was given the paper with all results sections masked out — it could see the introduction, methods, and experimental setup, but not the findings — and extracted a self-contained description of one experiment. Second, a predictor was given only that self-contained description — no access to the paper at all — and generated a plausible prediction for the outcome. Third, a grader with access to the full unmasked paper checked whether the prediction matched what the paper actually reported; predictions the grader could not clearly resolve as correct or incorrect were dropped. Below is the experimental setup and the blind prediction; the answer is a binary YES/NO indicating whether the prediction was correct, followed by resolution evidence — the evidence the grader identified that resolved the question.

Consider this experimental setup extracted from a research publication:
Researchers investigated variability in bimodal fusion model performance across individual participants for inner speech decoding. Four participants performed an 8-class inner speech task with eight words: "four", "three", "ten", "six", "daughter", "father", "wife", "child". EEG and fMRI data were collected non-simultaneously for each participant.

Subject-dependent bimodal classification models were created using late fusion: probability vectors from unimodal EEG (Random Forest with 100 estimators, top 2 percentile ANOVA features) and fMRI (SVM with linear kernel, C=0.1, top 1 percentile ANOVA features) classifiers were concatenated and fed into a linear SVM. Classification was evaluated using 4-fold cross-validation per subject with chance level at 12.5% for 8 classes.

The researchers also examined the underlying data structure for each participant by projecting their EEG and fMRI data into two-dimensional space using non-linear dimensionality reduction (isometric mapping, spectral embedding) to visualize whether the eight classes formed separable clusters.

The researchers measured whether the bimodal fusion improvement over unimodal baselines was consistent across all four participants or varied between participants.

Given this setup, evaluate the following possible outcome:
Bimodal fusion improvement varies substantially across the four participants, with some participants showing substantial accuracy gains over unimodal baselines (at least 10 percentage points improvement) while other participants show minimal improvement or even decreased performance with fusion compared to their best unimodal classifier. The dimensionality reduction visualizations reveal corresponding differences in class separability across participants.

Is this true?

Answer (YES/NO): YES